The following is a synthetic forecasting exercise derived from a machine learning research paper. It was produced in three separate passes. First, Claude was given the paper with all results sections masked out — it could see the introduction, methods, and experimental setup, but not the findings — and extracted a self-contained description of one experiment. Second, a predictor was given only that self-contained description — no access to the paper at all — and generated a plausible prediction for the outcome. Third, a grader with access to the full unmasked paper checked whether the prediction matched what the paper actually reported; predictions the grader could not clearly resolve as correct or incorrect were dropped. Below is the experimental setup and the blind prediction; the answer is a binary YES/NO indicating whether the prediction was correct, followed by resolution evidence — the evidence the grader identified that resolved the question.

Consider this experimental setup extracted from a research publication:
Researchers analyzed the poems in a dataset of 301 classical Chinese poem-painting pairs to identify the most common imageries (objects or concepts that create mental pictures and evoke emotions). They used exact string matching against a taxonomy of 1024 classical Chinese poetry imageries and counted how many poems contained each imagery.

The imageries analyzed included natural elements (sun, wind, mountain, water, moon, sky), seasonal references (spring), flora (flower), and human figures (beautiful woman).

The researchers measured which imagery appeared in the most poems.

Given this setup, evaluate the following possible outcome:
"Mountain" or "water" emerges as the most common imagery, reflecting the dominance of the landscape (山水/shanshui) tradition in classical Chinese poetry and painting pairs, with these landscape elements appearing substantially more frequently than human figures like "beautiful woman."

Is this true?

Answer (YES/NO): NO